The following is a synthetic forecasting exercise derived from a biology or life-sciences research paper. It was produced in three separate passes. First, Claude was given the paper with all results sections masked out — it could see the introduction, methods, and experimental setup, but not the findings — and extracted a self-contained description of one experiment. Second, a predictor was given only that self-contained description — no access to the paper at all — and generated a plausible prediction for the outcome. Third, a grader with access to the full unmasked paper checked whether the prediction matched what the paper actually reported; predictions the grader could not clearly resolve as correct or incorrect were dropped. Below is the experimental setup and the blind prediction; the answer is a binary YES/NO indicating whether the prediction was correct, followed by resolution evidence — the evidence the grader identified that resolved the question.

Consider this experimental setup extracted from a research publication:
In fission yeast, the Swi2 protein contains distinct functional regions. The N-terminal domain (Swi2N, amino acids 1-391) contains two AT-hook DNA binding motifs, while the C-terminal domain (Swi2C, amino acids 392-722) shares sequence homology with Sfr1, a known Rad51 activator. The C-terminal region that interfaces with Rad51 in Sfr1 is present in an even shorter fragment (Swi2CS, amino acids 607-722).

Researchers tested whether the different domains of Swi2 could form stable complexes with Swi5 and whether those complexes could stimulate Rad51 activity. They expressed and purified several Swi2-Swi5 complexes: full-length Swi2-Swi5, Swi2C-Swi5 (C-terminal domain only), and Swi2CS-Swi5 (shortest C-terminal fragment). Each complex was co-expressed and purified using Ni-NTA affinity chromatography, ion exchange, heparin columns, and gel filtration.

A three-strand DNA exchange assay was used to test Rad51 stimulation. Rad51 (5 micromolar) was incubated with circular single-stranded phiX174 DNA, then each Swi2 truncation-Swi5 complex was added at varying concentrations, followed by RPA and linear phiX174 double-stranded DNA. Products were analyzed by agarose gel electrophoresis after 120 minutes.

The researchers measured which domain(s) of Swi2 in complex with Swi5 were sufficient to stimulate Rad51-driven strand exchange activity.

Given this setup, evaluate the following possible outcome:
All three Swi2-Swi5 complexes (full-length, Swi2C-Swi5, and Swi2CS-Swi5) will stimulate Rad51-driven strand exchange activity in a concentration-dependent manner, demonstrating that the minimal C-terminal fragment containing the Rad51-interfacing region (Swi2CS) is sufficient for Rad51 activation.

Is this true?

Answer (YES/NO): NO